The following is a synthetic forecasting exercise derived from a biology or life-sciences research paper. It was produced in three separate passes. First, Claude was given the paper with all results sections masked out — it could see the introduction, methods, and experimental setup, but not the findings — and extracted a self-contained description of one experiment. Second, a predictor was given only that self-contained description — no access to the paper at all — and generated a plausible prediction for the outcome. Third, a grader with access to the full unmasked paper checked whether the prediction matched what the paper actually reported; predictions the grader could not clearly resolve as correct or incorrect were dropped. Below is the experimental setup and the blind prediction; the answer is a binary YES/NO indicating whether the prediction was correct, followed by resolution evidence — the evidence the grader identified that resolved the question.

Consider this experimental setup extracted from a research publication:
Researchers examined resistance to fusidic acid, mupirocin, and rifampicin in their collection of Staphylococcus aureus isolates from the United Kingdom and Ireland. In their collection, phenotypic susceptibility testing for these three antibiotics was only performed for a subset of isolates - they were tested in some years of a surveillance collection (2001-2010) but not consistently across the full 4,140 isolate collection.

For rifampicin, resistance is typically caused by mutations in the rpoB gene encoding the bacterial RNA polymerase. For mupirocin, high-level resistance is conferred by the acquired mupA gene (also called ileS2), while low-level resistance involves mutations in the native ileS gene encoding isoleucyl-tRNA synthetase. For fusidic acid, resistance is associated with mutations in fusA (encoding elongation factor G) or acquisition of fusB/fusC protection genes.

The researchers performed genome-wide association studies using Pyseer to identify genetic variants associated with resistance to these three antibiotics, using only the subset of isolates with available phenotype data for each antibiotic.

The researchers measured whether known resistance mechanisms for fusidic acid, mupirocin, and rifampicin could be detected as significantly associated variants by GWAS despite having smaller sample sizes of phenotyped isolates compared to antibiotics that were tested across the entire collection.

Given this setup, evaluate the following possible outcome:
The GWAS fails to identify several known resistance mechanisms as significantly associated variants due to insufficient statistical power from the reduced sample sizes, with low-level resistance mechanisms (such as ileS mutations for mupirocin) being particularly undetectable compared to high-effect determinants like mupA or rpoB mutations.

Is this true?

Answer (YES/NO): NO